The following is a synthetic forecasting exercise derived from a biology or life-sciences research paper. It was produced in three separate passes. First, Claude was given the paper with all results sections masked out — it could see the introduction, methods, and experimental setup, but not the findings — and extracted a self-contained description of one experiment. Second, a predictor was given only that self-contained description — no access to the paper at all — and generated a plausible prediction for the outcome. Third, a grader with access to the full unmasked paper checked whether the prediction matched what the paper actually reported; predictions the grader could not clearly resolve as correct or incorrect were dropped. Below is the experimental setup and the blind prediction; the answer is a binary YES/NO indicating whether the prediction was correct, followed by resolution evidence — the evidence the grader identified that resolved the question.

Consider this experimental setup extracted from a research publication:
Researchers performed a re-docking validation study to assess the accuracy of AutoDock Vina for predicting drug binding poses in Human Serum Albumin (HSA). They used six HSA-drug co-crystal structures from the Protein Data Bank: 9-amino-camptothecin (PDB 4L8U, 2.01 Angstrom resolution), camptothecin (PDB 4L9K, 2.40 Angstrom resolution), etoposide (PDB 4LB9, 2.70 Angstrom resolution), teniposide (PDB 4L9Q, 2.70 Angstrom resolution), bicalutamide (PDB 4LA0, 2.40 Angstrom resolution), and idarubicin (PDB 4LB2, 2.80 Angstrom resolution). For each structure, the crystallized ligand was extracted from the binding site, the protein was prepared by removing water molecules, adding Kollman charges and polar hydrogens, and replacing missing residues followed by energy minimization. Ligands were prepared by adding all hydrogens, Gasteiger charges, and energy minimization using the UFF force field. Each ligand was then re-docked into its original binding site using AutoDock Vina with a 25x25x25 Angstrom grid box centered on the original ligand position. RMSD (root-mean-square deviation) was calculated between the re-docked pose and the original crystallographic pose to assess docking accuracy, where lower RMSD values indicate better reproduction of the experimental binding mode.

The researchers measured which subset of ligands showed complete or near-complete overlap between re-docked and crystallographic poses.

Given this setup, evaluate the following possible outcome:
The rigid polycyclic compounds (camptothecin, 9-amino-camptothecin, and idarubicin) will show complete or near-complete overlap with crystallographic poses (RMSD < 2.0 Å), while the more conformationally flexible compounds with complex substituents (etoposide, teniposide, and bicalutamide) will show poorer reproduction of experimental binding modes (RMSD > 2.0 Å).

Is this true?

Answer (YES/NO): NO